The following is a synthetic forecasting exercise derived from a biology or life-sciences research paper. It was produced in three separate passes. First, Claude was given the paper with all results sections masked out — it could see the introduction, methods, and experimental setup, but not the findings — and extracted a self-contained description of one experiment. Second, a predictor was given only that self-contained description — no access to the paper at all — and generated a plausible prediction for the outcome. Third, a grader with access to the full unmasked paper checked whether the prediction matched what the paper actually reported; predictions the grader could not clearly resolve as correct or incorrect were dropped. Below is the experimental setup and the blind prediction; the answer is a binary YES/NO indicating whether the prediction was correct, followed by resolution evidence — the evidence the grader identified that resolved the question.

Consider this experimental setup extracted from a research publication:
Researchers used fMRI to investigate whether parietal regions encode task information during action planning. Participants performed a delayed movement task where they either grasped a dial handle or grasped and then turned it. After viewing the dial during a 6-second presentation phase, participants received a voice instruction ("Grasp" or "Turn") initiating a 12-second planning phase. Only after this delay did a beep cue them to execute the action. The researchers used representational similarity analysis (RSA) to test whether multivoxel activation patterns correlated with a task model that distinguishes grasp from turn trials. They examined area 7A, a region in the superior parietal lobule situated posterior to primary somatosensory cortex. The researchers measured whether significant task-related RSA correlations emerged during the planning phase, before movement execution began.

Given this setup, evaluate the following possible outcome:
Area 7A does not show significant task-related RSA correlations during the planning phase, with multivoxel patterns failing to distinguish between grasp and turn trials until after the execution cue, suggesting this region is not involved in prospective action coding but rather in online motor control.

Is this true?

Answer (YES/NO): NO